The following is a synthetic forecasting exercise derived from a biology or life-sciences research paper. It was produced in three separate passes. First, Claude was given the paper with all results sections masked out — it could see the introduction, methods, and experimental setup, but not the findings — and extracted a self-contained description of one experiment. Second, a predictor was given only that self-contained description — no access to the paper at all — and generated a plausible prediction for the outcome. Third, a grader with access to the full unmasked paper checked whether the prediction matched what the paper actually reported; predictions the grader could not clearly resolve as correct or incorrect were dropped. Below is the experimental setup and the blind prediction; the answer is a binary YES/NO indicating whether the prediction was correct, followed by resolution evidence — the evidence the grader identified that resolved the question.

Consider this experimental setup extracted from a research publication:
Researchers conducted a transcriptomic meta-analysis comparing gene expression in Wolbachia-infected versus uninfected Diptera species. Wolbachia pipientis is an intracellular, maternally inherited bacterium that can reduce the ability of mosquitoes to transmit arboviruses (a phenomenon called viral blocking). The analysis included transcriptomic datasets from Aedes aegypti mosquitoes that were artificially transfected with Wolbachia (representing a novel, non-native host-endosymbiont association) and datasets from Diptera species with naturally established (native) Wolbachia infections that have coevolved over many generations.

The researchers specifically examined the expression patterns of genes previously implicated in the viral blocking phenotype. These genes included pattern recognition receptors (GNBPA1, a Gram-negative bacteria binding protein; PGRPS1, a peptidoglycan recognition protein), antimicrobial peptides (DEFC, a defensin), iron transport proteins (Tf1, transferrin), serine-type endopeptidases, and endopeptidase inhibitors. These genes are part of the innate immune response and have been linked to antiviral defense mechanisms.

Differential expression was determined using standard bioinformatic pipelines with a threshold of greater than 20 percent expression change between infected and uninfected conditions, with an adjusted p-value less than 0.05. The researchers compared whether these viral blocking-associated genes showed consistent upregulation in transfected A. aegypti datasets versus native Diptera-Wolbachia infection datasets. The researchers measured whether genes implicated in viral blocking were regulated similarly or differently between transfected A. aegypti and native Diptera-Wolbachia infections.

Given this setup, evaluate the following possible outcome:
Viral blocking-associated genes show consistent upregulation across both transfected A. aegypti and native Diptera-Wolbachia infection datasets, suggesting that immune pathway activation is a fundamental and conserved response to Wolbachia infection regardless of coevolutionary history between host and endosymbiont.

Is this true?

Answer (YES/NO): NO